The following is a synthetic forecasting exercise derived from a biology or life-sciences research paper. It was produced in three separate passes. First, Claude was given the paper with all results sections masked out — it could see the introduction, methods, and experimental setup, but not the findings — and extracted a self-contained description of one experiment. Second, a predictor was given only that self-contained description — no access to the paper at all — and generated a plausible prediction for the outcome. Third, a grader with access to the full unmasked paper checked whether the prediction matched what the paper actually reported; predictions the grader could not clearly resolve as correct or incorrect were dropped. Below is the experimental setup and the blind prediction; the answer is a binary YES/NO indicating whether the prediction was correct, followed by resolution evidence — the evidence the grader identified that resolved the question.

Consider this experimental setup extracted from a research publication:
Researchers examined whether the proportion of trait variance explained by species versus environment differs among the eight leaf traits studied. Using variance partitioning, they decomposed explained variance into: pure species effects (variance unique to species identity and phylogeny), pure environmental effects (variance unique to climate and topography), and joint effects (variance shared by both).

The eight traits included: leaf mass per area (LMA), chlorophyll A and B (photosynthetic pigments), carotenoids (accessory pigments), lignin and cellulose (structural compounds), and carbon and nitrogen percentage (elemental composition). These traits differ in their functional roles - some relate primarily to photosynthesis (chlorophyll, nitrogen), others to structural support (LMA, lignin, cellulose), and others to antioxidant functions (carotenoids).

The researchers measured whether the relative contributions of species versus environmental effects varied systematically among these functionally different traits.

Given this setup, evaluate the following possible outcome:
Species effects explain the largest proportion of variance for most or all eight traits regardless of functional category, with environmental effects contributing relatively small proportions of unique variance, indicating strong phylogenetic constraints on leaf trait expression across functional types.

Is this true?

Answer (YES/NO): NO